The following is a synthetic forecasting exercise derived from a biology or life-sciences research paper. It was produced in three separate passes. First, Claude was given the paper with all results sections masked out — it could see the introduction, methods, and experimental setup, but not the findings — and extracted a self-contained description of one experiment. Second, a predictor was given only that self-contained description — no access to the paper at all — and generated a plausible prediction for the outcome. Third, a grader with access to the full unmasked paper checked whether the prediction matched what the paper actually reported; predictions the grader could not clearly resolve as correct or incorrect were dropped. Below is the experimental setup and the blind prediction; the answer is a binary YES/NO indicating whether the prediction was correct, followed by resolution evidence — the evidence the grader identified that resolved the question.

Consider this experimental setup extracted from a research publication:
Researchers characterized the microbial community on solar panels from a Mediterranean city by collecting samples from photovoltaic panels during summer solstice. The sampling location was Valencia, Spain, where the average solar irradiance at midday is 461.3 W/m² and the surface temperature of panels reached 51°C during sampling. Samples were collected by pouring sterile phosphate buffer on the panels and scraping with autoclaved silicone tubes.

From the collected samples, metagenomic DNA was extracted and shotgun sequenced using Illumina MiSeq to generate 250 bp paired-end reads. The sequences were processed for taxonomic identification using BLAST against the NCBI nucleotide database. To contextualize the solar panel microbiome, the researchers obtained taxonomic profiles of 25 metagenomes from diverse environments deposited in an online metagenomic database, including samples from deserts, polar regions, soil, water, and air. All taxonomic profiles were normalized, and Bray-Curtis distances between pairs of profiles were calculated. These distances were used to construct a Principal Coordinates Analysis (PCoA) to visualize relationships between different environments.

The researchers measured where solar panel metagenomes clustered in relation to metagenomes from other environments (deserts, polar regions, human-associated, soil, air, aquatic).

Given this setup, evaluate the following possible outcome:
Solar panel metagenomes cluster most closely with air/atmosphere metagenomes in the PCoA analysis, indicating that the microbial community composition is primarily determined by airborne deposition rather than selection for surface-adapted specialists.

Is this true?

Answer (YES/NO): NO